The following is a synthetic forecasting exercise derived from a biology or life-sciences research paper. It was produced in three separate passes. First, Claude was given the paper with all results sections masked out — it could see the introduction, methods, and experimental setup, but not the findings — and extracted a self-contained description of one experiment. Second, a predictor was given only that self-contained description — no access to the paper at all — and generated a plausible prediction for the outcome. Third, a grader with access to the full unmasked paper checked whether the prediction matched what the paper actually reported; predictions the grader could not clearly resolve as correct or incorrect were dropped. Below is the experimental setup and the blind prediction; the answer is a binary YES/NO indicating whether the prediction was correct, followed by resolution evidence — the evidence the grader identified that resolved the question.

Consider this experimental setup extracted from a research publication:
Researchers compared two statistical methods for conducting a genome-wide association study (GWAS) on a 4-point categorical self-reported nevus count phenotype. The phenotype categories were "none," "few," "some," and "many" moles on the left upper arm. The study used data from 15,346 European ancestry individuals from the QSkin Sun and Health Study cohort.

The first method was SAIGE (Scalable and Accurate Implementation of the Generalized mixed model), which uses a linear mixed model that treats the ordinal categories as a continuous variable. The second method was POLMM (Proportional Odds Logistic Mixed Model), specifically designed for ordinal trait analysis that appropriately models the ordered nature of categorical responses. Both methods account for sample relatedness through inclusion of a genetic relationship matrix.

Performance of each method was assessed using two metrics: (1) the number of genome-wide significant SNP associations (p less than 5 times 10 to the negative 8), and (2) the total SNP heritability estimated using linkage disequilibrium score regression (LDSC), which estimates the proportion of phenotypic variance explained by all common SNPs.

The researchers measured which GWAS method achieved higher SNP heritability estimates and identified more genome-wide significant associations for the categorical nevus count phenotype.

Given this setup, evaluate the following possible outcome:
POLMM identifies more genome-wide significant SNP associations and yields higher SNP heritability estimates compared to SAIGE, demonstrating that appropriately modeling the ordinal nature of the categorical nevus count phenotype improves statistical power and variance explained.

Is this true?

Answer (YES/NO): NO